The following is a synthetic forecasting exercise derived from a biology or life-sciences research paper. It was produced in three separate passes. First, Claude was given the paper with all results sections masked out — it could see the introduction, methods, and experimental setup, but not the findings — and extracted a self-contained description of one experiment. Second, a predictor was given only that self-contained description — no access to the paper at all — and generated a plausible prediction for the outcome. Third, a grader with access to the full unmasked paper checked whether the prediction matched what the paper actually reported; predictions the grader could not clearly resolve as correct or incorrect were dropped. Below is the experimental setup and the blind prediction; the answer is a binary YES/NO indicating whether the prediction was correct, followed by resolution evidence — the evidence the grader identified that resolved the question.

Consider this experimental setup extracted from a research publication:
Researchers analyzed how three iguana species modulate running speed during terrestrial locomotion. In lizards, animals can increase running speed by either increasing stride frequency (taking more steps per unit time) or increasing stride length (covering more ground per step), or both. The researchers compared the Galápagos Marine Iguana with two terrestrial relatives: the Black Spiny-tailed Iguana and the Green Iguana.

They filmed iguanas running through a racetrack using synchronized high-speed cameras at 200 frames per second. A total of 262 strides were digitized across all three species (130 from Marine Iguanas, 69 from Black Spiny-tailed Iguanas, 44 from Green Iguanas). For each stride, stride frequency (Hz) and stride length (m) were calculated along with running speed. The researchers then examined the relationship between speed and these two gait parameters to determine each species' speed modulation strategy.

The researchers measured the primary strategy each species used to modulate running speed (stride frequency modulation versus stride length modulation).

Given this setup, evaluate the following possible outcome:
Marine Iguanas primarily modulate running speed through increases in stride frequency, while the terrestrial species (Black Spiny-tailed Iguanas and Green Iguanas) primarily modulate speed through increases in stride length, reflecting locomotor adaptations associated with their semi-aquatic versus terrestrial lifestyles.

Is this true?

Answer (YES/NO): NO